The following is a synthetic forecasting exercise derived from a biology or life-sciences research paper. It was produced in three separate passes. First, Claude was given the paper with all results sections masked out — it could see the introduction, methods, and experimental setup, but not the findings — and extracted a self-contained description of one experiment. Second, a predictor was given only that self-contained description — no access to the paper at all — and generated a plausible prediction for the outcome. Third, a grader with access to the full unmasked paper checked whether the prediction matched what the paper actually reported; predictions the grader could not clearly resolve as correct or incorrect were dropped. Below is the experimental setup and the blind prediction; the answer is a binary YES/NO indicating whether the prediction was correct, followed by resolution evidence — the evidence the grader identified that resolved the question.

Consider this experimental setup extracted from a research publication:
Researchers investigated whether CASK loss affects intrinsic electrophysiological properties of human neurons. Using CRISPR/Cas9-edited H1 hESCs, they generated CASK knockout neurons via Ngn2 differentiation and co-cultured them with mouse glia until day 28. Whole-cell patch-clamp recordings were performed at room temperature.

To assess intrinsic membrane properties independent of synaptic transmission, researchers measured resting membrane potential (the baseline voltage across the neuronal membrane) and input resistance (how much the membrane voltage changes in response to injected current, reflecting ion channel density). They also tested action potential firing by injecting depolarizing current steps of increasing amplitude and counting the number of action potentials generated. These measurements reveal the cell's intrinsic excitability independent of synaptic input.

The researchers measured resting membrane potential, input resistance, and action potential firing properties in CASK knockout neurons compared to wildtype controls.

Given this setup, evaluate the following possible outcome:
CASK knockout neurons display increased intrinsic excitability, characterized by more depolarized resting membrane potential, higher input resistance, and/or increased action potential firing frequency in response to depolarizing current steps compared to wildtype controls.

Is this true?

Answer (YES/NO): YES